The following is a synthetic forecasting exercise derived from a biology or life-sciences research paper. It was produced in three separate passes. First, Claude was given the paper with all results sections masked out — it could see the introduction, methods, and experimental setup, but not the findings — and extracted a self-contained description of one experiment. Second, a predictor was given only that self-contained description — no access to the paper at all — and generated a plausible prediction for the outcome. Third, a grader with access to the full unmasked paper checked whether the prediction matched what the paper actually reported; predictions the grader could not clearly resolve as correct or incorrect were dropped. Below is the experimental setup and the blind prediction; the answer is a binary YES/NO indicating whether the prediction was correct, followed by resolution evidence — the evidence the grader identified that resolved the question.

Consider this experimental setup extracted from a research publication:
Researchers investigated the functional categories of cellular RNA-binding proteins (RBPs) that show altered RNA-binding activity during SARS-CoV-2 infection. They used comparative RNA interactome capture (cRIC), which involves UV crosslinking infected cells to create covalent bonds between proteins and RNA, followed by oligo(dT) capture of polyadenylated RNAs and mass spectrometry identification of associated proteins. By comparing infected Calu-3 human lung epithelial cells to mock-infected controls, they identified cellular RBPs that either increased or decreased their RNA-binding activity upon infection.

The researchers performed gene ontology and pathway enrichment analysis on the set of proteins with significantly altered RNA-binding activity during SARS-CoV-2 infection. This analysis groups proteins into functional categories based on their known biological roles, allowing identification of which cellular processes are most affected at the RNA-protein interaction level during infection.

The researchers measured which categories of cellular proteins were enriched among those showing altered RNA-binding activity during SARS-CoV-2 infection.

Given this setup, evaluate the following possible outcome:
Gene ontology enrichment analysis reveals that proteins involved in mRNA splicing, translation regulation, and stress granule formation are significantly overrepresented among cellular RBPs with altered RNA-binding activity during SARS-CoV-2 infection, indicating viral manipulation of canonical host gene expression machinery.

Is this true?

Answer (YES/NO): NO